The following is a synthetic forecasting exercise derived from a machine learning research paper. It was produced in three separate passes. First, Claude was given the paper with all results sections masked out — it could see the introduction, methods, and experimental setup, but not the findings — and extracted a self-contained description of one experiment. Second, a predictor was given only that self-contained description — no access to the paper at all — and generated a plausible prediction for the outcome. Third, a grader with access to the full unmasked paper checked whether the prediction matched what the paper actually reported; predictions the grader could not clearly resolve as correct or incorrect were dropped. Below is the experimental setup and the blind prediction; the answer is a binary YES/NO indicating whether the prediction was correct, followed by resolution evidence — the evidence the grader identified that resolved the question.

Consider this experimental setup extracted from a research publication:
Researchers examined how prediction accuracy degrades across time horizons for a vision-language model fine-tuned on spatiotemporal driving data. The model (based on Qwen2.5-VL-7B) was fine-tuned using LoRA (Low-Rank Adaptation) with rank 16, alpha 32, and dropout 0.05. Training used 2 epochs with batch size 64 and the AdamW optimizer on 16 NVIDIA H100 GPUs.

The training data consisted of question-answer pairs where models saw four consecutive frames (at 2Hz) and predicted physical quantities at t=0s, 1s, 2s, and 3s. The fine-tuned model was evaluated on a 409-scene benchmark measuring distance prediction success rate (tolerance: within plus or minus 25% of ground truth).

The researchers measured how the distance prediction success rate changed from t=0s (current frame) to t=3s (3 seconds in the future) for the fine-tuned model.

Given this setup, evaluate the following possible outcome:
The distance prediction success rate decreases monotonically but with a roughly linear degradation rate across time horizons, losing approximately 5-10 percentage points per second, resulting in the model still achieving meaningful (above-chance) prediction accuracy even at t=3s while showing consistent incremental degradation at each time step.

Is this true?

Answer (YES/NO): NO